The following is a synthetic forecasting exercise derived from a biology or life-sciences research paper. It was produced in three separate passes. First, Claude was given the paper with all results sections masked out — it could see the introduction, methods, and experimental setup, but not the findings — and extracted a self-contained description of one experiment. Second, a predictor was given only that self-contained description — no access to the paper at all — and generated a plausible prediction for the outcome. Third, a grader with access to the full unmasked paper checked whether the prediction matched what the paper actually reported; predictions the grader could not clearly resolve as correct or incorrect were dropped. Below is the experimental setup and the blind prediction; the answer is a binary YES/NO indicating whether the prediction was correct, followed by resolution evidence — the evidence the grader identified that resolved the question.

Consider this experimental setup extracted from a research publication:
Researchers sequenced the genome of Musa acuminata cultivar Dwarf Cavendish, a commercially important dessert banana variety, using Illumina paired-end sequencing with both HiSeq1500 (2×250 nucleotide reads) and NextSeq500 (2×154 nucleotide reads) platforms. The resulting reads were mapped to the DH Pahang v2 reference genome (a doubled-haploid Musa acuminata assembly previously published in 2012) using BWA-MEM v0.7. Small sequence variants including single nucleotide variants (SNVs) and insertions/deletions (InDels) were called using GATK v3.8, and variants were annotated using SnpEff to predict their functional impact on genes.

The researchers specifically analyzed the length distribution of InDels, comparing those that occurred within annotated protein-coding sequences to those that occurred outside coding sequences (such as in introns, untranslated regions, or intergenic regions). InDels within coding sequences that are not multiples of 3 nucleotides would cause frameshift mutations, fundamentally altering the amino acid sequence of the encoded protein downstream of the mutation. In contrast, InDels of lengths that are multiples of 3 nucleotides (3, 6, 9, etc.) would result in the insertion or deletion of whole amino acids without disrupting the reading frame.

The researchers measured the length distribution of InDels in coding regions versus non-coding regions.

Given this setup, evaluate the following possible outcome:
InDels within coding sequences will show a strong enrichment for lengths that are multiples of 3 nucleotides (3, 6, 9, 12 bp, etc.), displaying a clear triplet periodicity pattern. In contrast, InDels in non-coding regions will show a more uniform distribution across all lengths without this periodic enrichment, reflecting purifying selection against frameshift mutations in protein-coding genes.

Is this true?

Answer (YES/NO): YES